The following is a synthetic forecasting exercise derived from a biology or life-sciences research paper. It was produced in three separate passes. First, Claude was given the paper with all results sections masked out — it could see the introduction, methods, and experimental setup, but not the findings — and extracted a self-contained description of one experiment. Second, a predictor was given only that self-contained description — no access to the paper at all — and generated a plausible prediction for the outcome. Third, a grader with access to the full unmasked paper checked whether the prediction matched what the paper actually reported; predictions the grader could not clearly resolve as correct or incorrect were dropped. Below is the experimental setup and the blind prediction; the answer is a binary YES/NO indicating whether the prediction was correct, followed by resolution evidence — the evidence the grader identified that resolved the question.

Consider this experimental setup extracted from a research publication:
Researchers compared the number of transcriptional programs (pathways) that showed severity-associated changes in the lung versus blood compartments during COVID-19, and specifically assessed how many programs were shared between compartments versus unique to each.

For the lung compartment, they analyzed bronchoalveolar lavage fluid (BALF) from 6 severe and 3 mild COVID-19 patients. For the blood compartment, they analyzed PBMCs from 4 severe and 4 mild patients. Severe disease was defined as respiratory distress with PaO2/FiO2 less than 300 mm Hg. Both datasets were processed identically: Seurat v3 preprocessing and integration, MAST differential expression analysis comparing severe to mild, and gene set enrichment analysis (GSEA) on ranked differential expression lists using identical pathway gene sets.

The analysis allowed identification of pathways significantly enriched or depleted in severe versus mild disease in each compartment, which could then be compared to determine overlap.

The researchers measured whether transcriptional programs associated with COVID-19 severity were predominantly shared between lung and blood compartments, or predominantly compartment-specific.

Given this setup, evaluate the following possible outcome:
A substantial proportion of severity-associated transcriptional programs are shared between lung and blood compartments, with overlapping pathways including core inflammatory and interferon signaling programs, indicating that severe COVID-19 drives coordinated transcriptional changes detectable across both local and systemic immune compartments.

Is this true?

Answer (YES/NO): NO